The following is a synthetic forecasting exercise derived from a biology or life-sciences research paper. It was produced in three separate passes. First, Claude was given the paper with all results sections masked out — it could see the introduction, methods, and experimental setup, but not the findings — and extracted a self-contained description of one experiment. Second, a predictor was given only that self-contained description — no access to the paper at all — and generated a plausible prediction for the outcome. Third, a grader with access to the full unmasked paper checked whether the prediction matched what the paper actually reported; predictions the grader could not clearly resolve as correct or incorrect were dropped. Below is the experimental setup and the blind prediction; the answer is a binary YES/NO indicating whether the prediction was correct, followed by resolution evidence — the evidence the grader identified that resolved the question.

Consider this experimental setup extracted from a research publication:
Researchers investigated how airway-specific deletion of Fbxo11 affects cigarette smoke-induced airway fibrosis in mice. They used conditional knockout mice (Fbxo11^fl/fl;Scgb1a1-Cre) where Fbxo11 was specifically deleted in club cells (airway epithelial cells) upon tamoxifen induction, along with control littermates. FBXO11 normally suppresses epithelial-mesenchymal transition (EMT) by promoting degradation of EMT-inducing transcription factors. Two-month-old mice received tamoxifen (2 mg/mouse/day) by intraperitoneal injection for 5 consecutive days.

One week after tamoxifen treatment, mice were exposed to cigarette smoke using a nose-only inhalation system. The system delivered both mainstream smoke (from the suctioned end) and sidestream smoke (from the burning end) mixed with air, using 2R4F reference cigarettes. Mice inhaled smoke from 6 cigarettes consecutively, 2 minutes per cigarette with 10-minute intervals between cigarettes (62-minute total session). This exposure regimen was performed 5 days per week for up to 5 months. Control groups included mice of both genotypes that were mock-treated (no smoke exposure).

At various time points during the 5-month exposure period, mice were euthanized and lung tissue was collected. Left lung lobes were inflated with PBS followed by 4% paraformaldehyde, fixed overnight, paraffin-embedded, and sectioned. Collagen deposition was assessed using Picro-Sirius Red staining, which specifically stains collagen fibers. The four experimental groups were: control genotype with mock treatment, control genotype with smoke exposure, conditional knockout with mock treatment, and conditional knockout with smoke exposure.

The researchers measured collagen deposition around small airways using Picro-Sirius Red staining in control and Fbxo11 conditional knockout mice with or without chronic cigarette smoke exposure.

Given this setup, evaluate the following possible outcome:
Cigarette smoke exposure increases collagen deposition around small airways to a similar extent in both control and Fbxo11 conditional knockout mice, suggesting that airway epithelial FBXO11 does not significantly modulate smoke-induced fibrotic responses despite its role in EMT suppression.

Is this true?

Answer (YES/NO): NO